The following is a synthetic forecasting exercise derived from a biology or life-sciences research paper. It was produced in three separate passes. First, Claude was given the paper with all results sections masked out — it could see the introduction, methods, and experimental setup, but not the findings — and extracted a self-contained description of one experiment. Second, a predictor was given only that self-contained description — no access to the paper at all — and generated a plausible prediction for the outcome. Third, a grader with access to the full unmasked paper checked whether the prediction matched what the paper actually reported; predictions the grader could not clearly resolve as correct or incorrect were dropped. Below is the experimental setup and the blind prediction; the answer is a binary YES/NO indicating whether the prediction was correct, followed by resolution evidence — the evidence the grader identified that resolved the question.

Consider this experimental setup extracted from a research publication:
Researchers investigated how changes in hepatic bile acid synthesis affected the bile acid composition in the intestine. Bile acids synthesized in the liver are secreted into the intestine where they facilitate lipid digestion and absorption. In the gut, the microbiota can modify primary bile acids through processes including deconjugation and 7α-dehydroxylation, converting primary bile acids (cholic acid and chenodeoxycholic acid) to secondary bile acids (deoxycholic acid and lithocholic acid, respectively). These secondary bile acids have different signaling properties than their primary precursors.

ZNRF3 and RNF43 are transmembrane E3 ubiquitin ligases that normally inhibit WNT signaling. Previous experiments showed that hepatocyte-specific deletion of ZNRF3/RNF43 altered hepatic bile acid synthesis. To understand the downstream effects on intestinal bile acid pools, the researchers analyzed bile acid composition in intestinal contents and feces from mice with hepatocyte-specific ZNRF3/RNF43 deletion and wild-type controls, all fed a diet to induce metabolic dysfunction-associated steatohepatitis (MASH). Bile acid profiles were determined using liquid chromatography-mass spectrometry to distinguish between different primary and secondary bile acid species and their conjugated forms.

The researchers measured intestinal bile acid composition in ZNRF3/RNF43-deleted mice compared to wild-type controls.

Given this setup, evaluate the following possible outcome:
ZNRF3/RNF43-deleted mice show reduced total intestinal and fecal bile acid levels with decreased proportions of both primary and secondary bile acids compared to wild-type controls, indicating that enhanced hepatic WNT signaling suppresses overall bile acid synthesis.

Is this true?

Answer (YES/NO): NO